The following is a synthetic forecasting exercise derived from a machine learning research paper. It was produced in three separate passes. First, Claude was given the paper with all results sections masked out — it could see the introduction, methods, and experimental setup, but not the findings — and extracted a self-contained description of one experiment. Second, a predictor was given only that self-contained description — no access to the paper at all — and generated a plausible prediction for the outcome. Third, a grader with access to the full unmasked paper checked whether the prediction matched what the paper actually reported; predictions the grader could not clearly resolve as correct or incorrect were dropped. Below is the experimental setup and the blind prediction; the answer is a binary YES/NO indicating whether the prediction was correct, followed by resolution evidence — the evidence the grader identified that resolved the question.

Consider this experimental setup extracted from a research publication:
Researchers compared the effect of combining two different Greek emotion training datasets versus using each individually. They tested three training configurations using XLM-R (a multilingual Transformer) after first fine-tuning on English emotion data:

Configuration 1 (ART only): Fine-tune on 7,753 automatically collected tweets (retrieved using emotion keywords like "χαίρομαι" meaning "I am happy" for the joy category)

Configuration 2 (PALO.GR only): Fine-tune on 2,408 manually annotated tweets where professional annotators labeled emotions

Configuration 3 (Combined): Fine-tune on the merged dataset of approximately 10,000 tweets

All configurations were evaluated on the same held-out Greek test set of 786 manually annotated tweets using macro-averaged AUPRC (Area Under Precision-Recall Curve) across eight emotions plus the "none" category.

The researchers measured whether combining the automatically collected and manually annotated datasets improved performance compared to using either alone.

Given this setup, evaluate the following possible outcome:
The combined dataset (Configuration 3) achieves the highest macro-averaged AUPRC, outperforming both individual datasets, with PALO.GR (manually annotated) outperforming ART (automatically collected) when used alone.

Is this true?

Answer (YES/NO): YES